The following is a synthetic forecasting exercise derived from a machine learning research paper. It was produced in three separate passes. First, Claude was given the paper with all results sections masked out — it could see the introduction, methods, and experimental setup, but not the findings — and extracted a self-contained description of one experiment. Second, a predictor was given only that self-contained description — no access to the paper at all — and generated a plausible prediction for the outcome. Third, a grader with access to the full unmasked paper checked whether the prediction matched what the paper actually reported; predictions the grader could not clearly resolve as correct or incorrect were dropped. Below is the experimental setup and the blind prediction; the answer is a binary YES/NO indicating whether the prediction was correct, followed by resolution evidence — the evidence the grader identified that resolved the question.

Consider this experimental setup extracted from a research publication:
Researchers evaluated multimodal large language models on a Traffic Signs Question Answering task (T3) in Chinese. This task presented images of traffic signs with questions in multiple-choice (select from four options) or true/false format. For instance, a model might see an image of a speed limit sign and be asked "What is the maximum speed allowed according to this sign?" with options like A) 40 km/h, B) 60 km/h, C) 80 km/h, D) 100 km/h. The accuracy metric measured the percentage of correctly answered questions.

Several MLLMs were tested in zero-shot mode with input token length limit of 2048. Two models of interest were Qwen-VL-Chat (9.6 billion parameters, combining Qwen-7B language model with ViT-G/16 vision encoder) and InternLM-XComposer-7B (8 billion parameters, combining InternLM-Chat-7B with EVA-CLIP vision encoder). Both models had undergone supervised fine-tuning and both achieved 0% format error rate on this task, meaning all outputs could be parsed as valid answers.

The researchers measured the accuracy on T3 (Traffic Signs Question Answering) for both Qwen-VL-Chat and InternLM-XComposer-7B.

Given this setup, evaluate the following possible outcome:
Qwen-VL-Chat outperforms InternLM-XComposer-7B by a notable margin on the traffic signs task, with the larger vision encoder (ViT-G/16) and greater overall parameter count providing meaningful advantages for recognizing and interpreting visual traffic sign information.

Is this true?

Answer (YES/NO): YES